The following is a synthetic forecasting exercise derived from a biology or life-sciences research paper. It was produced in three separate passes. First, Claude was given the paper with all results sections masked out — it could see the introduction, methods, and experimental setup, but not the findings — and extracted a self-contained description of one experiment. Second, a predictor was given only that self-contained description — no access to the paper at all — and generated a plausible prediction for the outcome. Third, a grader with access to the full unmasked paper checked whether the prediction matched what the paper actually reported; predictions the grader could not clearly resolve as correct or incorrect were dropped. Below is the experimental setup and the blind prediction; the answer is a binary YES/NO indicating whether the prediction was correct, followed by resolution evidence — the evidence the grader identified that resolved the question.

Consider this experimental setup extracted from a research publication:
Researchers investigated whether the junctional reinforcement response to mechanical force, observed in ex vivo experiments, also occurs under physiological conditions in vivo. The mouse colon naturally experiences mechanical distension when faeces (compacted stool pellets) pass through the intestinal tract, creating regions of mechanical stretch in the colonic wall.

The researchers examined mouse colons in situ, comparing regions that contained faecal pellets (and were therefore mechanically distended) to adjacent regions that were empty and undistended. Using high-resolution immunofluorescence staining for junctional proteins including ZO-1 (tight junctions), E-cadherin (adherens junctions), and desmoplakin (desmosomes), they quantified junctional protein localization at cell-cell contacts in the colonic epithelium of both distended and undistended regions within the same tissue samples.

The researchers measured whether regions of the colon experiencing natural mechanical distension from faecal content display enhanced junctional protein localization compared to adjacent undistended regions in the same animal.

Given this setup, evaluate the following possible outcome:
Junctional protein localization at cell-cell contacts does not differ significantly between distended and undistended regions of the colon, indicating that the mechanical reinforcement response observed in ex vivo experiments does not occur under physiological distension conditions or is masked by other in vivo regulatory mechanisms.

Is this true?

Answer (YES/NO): NO